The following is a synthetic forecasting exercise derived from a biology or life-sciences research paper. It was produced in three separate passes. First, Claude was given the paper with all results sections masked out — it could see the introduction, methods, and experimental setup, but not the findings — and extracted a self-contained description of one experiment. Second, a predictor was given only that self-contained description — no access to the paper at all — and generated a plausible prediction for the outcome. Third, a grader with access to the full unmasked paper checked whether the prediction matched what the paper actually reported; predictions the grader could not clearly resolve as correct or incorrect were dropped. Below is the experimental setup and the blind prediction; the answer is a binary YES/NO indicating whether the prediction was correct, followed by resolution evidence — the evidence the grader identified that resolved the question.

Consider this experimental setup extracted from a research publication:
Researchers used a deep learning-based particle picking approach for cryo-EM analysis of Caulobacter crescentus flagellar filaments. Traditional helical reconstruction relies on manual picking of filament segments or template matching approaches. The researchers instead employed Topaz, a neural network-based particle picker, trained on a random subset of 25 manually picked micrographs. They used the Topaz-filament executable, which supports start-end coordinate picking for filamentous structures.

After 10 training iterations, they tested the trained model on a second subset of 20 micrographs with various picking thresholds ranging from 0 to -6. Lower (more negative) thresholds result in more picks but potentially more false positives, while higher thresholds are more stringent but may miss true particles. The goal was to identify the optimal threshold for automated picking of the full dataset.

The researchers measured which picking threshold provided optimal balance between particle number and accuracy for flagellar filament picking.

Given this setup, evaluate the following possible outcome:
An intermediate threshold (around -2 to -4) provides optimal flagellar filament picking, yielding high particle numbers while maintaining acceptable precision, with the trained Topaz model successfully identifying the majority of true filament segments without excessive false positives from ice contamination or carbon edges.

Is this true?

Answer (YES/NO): YES